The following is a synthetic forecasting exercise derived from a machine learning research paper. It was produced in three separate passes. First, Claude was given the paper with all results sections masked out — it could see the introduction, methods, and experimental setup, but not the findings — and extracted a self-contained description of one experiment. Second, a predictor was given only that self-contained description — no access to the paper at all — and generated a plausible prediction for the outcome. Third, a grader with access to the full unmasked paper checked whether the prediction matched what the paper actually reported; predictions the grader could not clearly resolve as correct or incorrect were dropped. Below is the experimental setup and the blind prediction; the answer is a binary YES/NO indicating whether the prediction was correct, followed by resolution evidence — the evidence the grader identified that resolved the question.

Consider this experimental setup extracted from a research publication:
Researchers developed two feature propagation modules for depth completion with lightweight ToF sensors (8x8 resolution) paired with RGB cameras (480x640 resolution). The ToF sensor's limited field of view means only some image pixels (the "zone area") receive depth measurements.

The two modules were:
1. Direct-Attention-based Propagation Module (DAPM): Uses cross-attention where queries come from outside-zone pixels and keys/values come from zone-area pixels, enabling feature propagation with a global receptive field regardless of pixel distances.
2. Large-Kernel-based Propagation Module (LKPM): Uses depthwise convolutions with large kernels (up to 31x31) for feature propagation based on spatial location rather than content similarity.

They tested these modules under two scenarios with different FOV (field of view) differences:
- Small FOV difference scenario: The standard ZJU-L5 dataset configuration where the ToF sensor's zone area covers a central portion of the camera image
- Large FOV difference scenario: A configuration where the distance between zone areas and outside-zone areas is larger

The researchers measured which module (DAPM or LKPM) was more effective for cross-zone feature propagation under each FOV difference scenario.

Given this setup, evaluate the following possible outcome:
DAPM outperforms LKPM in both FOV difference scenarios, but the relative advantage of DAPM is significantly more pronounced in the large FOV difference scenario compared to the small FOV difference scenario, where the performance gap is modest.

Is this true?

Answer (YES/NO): NO